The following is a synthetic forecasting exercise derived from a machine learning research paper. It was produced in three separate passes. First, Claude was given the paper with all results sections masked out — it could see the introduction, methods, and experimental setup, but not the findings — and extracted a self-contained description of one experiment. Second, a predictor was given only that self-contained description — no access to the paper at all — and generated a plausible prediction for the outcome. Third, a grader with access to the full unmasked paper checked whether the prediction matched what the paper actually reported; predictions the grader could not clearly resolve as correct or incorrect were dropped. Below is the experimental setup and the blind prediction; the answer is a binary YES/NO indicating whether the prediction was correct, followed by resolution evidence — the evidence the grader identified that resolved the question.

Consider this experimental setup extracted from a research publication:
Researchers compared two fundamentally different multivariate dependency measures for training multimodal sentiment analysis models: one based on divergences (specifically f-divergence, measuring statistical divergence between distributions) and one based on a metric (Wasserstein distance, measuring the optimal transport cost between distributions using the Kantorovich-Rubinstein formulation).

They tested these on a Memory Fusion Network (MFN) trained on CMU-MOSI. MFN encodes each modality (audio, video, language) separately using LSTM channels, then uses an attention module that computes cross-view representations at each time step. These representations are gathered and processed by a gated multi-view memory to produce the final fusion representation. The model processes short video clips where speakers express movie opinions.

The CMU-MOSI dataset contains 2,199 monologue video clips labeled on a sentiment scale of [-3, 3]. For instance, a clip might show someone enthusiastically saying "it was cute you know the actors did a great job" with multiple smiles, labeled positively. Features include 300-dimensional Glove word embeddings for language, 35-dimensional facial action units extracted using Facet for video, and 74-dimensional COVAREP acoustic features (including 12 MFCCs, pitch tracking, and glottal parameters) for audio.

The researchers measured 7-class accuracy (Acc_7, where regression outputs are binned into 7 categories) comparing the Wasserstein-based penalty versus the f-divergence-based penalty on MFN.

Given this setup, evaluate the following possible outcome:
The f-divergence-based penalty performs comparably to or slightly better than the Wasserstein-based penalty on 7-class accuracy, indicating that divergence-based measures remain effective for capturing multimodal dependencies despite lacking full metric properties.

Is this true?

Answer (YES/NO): NO